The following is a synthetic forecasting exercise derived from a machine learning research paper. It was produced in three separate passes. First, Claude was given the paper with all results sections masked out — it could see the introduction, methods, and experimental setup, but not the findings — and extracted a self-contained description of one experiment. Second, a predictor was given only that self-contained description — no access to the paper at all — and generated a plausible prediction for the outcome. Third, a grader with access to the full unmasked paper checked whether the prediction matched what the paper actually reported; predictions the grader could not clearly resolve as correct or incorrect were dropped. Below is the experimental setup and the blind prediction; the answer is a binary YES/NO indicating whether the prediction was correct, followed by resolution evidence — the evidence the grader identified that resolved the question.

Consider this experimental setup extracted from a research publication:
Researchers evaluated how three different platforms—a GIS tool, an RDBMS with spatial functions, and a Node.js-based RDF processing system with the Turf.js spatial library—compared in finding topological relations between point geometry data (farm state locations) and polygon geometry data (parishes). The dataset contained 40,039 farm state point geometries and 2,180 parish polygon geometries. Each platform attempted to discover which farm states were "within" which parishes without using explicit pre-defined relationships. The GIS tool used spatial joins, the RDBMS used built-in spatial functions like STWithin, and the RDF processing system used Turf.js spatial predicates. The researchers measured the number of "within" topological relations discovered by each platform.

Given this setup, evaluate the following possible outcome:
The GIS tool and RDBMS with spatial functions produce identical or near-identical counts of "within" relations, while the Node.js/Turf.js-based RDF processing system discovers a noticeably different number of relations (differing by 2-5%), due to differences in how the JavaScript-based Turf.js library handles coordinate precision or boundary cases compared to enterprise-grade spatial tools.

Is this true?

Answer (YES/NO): NO